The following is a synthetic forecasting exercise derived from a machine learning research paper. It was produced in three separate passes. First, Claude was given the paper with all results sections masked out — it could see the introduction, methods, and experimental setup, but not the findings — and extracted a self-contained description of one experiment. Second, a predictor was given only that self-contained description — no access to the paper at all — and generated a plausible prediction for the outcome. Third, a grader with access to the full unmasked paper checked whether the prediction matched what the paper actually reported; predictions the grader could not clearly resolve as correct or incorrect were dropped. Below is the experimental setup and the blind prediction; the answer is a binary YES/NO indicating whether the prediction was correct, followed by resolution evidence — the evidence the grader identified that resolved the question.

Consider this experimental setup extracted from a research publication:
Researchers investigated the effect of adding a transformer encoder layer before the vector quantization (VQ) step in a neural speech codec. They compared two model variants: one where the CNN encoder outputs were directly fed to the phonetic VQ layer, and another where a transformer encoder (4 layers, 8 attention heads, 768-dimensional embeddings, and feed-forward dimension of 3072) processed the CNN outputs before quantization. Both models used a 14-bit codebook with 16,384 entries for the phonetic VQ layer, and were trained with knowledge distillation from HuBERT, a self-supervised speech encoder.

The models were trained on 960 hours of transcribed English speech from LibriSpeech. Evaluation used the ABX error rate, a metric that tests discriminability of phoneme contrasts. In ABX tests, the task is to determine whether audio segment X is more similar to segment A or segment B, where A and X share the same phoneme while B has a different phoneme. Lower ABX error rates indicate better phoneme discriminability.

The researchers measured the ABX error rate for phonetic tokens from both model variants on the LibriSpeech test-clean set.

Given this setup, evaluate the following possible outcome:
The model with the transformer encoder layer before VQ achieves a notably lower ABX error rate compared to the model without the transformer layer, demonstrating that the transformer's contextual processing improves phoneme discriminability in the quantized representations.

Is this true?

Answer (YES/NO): YES